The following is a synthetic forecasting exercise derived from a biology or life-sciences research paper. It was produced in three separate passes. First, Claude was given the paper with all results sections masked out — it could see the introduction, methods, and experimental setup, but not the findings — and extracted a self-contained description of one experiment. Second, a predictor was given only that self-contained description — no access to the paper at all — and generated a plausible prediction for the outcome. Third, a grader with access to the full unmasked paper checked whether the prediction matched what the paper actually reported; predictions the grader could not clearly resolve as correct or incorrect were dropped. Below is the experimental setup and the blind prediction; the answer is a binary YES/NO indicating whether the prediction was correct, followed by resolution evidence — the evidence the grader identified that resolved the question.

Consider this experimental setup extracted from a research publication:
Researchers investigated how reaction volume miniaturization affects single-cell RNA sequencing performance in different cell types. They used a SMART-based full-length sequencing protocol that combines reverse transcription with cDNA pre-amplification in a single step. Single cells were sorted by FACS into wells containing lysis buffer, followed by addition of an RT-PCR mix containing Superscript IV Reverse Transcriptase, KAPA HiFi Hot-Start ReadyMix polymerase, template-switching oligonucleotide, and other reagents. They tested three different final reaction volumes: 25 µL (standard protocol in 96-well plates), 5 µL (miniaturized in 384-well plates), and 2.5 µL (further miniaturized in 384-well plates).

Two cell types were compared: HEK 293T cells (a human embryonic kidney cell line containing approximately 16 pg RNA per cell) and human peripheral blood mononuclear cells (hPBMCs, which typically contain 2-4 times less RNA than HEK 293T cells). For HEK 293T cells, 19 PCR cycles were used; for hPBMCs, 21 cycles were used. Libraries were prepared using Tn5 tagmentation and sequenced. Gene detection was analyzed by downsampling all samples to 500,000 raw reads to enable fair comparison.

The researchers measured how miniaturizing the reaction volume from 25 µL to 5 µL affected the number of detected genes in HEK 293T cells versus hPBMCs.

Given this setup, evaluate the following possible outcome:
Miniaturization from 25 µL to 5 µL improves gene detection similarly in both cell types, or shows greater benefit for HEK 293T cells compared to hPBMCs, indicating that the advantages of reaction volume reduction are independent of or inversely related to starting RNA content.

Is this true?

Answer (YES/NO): NO